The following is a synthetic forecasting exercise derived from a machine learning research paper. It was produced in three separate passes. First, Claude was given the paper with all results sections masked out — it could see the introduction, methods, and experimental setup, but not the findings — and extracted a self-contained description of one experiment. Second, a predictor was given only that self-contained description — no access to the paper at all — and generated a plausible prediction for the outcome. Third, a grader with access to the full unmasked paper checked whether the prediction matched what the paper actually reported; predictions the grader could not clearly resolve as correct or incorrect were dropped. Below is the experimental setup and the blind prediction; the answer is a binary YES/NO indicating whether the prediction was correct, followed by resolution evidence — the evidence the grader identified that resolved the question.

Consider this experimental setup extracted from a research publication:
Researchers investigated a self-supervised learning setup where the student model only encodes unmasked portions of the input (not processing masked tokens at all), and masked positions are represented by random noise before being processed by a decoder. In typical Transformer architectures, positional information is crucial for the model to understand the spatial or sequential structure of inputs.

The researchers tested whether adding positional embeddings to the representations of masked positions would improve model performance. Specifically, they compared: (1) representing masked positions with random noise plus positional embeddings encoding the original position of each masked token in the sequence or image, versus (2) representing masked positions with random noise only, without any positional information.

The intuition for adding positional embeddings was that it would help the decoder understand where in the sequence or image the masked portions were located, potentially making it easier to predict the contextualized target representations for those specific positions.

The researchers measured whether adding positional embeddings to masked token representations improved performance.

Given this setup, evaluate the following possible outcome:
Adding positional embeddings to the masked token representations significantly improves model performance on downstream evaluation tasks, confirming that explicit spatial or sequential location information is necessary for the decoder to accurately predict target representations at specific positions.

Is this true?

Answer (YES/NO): NO